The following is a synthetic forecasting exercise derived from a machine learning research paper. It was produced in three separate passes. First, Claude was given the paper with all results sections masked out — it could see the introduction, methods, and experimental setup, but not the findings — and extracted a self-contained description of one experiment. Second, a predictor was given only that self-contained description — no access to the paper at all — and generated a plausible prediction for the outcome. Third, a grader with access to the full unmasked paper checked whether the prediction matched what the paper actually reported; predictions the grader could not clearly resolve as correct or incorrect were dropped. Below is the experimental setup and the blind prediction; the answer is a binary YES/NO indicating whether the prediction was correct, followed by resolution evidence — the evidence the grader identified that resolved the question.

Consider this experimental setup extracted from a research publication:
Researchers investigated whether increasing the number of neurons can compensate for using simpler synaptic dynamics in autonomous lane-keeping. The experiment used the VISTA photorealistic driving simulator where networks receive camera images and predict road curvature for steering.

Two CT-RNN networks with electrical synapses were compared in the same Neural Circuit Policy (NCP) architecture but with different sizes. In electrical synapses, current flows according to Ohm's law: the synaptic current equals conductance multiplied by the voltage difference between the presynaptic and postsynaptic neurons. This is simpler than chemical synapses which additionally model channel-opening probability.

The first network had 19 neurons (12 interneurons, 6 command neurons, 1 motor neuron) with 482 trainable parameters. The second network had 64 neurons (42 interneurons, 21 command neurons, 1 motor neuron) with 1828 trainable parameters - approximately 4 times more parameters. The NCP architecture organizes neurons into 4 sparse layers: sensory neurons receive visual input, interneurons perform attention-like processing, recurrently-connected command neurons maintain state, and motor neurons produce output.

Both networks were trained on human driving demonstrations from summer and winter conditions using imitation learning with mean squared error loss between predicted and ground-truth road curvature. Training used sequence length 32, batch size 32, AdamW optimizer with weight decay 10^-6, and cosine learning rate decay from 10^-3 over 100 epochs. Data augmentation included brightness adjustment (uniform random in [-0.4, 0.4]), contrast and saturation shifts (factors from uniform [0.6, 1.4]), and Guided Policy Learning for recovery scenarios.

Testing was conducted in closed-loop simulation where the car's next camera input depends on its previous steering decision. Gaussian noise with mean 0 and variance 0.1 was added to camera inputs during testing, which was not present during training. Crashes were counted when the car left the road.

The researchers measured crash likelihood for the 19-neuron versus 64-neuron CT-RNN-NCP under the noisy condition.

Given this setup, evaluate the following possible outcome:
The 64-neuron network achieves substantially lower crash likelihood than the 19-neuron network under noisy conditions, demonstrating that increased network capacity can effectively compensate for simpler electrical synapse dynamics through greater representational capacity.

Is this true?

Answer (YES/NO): NO